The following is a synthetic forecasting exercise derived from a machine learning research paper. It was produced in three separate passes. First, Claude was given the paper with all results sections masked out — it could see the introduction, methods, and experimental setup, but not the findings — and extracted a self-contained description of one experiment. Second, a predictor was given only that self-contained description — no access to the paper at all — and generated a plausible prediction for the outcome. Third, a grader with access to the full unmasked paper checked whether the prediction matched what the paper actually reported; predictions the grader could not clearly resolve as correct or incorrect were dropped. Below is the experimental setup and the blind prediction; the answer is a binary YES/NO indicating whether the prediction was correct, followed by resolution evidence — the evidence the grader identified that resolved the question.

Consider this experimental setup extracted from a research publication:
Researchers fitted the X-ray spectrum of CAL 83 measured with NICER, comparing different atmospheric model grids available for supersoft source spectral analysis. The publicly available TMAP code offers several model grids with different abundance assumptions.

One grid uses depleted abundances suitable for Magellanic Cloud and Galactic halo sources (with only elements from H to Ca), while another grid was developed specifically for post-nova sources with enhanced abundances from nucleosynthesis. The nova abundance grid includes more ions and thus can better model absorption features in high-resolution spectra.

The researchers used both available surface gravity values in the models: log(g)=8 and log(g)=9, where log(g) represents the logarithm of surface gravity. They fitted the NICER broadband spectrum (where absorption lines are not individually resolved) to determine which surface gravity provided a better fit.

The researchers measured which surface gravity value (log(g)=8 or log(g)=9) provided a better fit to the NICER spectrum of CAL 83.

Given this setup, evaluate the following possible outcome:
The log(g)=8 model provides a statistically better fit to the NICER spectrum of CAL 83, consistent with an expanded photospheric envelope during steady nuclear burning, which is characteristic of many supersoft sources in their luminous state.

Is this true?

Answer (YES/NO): NO